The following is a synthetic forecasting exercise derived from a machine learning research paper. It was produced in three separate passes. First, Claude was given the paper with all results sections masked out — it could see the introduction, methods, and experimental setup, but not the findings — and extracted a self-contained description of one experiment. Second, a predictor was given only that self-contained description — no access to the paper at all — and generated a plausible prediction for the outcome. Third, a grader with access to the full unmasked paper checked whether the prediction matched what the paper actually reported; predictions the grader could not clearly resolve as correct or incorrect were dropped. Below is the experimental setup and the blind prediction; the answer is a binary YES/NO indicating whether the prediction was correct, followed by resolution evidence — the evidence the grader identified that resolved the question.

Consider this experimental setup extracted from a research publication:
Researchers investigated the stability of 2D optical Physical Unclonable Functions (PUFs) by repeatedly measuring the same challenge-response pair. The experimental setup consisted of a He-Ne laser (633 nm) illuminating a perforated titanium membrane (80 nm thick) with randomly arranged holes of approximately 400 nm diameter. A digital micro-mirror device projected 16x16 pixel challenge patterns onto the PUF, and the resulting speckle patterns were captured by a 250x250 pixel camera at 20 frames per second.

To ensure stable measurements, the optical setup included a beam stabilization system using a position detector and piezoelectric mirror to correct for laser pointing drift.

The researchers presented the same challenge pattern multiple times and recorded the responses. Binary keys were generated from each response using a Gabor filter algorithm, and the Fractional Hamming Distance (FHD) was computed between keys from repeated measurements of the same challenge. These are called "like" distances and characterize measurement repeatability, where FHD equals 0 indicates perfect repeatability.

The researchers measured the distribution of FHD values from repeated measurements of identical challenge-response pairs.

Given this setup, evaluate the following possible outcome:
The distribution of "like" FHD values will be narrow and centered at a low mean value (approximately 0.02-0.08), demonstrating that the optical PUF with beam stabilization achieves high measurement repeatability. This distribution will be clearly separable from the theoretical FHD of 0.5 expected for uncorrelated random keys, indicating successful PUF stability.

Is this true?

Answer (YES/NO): NO